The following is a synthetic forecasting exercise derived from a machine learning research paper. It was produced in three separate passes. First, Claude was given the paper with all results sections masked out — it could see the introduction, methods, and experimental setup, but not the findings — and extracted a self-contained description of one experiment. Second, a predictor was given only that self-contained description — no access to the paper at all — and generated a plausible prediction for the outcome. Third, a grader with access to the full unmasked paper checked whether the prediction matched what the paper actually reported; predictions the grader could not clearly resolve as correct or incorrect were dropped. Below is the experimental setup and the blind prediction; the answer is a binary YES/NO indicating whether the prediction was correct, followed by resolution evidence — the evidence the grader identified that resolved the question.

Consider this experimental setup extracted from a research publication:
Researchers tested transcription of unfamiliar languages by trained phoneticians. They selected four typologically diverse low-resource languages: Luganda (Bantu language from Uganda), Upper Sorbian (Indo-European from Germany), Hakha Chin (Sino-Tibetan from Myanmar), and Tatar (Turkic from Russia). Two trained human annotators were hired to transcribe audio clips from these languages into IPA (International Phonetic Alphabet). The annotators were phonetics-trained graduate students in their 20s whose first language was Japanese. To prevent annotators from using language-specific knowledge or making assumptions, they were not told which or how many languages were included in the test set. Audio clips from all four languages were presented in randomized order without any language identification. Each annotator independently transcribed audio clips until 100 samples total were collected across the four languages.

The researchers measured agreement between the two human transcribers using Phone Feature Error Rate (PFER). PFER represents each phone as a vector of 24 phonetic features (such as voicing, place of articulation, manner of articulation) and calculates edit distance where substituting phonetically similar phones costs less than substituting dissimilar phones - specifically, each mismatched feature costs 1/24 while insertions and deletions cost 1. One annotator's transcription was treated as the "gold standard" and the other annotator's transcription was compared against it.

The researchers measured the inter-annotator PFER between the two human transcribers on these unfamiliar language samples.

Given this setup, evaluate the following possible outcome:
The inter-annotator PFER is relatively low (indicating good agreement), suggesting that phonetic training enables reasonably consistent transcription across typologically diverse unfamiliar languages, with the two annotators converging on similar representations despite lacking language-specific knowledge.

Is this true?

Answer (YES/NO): NO